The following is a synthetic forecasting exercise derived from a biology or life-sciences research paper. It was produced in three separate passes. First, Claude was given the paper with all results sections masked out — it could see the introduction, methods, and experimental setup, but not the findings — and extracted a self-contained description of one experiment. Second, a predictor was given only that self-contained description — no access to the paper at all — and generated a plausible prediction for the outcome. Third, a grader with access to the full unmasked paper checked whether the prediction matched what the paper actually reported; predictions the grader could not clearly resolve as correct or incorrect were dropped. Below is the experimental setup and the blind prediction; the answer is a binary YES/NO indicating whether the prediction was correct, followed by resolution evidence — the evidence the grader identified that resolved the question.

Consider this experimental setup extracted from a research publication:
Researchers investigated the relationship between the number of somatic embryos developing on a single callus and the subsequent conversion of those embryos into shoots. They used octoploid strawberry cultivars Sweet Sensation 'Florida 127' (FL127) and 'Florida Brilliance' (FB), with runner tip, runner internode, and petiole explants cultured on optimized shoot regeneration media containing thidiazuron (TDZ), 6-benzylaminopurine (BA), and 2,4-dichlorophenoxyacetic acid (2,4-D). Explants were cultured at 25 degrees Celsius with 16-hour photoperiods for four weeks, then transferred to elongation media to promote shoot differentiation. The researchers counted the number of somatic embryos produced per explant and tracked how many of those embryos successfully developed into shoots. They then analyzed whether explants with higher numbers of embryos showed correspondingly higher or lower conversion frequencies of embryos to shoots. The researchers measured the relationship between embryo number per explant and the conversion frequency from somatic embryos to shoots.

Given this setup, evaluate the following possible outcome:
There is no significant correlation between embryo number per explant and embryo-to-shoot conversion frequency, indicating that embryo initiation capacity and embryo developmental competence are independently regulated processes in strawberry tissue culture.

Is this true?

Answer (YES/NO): NO